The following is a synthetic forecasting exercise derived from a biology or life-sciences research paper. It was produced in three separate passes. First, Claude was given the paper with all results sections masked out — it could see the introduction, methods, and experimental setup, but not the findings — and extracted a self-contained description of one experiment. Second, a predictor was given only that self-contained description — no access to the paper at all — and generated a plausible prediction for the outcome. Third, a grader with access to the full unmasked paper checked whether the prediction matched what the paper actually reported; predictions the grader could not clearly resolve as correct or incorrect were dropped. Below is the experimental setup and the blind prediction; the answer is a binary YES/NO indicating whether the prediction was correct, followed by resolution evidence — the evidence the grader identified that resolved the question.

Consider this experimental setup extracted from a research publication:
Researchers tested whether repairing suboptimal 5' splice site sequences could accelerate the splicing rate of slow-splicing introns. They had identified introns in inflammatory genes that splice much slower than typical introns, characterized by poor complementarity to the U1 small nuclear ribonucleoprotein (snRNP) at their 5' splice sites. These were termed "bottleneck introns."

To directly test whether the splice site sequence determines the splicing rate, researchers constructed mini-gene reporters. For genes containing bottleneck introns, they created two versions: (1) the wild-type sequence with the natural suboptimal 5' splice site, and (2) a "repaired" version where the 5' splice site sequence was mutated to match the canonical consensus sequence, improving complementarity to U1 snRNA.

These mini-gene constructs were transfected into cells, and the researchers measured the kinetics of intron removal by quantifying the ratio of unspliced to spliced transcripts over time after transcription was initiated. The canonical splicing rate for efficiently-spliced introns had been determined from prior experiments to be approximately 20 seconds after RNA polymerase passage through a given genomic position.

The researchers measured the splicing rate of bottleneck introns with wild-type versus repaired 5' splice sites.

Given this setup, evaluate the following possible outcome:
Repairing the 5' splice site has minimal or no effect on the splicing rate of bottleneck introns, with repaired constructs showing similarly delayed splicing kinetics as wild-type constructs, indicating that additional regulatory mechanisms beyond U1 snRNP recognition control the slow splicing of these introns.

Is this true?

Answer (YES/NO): NO